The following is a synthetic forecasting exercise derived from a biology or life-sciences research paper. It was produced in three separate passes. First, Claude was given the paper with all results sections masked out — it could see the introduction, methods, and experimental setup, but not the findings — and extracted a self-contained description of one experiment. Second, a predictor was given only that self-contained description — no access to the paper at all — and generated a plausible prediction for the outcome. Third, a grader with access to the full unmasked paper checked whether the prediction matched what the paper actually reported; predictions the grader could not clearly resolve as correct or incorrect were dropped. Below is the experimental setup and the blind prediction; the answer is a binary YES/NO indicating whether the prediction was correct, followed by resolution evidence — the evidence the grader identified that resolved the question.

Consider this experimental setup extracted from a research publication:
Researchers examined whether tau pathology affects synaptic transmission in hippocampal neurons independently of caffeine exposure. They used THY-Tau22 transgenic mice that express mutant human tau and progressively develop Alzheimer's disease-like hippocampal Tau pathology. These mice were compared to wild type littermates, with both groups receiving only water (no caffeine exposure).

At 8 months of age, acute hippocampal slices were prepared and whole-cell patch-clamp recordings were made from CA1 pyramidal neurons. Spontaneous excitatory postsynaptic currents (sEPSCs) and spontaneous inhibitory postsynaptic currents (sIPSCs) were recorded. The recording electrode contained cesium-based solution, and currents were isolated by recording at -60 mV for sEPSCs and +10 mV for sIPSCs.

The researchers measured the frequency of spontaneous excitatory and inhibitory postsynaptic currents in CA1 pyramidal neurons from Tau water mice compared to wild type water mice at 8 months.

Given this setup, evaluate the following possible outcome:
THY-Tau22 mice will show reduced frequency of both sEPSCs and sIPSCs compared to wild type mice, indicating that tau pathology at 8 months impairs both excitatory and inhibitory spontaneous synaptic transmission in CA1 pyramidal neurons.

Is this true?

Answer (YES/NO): NO